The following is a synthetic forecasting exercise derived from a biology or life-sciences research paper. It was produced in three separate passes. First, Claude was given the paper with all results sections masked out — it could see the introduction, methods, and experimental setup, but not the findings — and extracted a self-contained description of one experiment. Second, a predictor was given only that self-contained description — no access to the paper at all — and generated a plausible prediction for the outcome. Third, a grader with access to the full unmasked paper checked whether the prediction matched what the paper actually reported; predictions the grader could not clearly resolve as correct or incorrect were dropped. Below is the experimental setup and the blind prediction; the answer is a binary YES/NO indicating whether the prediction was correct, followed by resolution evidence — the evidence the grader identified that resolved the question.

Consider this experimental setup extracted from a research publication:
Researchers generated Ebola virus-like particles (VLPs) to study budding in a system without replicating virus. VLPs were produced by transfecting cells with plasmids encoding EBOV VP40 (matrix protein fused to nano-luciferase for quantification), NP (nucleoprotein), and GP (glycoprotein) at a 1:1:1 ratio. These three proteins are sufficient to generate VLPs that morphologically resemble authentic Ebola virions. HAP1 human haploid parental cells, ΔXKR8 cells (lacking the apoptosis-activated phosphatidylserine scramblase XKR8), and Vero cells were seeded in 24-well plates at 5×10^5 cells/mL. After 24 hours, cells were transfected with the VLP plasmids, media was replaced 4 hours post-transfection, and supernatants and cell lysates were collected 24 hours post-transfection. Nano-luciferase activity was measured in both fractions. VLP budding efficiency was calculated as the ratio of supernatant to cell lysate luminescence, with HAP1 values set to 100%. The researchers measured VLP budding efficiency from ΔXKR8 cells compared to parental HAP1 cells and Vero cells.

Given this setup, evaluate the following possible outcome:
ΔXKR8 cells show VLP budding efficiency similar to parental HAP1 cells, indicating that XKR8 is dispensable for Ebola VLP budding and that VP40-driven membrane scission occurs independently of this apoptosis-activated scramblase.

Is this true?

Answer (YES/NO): NO